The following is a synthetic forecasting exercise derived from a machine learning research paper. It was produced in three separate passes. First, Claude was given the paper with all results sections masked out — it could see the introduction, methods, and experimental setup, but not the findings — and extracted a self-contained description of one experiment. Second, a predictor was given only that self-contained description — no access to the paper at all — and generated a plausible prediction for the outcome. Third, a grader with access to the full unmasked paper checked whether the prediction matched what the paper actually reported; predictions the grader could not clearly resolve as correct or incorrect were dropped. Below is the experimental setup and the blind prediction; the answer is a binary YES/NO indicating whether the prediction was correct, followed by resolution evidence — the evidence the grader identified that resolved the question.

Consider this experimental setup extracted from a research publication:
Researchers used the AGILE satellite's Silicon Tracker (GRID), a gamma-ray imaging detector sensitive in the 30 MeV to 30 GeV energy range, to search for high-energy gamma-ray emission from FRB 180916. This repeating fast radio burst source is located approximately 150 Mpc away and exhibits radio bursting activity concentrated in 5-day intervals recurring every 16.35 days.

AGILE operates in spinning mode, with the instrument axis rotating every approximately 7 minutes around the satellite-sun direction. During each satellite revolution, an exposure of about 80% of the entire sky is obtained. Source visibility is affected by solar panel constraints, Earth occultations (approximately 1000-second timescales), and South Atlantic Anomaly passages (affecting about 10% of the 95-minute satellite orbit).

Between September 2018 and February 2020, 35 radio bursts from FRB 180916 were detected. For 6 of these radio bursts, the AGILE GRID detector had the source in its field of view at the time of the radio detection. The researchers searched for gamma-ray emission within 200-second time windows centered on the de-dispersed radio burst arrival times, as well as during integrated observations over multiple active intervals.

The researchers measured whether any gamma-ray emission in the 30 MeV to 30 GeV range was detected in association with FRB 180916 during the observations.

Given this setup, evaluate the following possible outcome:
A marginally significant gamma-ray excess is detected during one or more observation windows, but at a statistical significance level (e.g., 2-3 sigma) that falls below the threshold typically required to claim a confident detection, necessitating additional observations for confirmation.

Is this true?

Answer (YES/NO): NO